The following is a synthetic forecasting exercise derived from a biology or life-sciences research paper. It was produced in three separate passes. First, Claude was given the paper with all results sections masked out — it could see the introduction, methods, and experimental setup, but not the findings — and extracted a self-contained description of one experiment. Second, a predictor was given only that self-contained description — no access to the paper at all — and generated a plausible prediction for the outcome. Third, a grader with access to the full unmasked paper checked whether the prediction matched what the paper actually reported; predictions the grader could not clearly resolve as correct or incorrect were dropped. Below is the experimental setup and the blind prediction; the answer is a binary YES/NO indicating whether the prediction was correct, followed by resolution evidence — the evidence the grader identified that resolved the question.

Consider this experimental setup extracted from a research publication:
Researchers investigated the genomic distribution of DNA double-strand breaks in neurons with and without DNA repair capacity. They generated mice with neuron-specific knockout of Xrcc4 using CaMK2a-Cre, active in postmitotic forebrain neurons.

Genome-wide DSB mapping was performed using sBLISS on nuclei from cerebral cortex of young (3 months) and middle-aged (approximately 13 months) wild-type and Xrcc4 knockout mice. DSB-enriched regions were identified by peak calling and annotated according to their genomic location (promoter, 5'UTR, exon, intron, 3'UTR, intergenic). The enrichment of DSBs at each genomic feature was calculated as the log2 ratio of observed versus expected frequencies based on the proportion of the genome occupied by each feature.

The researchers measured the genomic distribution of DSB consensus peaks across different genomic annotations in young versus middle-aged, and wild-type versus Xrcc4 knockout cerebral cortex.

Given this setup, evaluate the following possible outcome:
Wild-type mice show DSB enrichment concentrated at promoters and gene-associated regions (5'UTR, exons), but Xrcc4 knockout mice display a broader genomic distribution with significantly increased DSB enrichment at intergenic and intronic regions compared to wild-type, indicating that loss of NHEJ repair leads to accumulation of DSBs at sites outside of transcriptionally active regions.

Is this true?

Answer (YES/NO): NO